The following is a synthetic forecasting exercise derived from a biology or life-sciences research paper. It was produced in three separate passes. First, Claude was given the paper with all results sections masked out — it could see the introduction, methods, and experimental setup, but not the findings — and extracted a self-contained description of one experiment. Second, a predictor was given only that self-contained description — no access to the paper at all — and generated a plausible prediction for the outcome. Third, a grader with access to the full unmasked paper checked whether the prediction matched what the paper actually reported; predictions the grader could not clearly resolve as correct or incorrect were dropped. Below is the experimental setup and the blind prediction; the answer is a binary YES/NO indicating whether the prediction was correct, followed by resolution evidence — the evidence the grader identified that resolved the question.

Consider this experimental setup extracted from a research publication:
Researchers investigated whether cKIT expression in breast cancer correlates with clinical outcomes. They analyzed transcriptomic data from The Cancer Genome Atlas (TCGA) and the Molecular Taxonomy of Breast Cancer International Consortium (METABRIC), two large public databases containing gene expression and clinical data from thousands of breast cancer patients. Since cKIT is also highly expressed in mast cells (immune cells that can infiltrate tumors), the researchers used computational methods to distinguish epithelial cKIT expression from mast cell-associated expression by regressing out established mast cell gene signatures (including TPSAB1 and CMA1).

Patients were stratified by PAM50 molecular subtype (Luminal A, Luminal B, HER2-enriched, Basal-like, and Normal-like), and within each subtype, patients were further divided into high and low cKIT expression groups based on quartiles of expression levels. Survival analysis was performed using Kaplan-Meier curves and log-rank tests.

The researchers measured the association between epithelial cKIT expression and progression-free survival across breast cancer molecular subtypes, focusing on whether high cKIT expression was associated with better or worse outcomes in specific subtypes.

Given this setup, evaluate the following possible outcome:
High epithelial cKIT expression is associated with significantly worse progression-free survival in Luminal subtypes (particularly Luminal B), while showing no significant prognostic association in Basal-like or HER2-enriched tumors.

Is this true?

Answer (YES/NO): NO